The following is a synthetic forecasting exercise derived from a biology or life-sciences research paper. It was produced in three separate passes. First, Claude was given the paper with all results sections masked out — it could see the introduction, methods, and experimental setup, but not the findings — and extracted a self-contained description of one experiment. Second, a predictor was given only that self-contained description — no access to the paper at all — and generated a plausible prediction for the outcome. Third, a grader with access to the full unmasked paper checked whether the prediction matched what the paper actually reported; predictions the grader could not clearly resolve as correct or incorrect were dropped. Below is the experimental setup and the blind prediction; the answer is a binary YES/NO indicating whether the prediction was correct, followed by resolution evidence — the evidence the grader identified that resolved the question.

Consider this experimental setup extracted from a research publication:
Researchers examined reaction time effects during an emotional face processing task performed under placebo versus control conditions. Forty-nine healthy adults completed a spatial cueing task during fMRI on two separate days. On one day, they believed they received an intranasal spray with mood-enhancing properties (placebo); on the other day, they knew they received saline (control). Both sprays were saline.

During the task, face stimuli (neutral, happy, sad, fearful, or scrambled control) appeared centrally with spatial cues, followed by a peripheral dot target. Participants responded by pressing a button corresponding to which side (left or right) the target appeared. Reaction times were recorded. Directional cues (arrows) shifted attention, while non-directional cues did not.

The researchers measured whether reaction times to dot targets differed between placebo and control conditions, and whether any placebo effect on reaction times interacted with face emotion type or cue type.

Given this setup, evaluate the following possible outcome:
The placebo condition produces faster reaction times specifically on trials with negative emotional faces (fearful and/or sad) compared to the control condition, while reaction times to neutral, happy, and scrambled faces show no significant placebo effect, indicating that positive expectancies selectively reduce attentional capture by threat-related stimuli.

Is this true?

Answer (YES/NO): NO